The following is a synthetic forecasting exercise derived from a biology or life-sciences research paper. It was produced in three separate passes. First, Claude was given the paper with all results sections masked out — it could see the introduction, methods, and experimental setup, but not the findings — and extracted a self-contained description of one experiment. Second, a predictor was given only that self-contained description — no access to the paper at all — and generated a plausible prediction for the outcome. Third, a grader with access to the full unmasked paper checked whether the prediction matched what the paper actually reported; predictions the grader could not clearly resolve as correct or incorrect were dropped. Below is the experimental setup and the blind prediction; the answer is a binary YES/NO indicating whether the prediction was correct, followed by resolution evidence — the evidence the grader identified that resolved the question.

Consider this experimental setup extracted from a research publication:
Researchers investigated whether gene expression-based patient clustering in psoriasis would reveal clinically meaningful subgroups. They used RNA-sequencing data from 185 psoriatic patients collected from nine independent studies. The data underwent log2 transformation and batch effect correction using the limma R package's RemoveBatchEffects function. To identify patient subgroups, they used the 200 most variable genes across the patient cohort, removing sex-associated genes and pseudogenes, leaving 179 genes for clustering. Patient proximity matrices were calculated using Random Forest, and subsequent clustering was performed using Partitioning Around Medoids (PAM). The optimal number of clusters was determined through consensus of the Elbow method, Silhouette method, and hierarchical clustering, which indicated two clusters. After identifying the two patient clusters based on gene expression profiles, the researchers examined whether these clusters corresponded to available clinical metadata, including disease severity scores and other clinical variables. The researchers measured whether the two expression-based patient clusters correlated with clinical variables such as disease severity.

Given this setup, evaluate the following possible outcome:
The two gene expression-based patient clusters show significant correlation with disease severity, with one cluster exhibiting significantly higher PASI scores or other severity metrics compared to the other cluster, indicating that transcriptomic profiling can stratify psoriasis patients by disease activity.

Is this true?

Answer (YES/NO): NO